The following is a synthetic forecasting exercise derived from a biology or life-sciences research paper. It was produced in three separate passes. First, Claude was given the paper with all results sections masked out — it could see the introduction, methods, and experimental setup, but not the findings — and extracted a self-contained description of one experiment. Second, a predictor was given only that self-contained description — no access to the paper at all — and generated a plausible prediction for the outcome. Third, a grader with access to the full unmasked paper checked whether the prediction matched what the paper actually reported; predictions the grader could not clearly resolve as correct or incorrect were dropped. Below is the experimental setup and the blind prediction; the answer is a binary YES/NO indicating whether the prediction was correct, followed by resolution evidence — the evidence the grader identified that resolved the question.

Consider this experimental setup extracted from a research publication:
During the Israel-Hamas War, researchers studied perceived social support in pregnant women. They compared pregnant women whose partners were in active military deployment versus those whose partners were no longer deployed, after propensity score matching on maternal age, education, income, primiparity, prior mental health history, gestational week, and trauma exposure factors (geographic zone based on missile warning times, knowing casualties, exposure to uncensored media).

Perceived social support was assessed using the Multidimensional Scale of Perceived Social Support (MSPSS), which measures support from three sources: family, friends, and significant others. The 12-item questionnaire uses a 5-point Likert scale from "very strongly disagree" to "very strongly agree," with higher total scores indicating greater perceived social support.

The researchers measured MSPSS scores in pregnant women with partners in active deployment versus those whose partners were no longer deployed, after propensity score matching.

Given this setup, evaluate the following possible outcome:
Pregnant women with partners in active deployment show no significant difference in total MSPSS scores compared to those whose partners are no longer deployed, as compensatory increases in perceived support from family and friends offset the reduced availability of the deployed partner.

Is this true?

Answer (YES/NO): NO